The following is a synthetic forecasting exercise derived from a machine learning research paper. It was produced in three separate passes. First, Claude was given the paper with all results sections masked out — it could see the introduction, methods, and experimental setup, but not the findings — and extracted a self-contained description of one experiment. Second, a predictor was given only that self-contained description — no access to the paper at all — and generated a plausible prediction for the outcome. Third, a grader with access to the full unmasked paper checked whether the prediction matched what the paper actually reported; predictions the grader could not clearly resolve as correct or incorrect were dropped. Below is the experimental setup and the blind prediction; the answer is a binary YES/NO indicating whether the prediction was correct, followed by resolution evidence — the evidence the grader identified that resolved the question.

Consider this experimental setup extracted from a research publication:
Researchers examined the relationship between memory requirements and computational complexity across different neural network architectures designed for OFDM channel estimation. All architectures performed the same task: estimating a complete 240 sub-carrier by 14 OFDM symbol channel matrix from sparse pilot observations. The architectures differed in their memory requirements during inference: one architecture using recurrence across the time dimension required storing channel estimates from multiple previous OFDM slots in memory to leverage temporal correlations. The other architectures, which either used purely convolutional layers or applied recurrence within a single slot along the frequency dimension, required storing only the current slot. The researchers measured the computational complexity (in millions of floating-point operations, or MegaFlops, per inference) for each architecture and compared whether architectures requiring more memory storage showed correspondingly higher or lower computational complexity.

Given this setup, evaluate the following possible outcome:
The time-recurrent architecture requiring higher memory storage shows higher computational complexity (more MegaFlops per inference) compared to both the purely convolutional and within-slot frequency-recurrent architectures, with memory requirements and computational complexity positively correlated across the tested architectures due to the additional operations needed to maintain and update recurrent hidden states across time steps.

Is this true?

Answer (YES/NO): NO